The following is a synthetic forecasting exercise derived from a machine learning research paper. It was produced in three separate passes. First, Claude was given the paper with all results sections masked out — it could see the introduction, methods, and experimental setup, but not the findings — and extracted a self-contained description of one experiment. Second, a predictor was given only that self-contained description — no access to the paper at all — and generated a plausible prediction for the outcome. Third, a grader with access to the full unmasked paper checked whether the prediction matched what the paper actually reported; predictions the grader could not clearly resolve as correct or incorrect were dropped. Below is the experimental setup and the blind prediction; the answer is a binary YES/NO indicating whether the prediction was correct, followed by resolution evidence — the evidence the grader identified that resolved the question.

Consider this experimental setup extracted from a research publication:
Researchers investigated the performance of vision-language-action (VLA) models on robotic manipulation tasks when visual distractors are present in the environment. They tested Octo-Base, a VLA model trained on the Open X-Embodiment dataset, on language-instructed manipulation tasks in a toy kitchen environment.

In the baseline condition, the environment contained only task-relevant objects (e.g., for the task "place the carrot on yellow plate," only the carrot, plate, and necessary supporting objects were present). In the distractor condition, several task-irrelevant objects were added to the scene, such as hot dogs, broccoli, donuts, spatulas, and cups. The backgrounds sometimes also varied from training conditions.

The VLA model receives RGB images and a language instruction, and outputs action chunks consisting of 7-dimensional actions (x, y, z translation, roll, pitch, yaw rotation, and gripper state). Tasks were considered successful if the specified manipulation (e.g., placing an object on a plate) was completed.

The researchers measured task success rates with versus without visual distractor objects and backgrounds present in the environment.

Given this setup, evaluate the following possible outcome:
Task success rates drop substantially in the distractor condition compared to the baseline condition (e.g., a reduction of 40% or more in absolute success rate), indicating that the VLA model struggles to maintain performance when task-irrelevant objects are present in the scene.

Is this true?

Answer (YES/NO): YES